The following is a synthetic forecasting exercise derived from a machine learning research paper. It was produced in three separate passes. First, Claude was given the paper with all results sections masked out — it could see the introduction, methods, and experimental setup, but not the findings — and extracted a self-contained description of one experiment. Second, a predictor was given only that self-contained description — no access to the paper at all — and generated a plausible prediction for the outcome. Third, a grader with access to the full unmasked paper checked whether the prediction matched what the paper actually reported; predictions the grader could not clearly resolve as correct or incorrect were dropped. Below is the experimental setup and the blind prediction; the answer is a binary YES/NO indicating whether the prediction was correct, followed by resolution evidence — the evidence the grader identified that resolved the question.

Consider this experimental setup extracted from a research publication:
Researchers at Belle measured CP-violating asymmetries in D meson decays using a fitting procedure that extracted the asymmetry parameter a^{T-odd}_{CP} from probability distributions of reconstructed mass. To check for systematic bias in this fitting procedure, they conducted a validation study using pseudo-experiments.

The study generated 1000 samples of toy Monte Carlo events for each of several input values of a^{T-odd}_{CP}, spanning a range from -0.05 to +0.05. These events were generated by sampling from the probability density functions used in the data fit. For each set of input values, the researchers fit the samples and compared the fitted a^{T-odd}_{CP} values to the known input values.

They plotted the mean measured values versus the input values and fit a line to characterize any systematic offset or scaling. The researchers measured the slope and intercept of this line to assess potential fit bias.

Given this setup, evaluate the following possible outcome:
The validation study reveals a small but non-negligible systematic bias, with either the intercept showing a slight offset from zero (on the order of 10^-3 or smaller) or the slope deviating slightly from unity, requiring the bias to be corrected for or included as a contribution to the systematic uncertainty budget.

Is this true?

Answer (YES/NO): NO